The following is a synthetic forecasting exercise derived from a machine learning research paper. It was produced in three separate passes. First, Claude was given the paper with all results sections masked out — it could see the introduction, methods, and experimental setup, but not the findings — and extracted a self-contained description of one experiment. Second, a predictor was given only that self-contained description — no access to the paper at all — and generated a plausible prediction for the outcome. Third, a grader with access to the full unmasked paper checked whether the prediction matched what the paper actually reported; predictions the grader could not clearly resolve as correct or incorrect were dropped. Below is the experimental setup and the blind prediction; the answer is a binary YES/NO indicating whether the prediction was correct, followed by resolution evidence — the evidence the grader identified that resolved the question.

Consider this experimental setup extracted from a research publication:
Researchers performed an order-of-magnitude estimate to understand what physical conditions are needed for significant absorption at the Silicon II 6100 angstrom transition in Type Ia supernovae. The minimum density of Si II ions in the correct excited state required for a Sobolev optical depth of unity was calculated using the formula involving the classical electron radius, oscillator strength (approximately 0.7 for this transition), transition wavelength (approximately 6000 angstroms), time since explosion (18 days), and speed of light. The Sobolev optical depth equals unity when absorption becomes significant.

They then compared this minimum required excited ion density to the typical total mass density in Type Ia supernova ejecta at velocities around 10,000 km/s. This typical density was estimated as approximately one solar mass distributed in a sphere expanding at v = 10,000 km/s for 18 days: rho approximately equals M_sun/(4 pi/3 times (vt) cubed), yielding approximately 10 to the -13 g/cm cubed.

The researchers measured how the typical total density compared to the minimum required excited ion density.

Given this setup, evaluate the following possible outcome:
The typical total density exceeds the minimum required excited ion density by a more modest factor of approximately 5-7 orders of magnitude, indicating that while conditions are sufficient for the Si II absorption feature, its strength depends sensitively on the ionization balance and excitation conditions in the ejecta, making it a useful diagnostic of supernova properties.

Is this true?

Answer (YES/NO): NO